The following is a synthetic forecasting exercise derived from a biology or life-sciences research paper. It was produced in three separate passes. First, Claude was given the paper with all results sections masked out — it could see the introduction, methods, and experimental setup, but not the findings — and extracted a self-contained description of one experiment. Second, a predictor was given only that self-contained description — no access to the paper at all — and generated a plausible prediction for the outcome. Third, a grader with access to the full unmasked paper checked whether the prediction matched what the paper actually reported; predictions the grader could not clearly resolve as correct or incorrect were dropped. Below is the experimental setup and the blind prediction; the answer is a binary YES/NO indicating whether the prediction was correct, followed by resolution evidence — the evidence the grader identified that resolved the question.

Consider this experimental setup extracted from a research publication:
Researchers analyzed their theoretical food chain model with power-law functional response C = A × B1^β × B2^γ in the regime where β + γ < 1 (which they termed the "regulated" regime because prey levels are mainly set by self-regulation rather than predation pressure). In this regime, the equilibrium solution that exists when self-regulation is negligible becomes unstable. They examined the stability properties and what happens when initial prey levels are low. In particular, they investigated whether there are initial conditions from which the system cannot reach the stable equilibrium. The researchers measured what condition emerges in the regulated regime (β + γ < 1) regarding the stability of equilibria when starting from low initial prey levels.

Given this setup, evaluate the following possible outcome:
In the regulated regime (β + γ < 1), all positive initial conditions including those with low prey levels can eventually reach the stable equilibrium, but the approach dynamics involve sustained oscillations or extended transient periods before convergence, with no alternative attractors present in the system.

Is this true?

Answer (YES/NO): NO